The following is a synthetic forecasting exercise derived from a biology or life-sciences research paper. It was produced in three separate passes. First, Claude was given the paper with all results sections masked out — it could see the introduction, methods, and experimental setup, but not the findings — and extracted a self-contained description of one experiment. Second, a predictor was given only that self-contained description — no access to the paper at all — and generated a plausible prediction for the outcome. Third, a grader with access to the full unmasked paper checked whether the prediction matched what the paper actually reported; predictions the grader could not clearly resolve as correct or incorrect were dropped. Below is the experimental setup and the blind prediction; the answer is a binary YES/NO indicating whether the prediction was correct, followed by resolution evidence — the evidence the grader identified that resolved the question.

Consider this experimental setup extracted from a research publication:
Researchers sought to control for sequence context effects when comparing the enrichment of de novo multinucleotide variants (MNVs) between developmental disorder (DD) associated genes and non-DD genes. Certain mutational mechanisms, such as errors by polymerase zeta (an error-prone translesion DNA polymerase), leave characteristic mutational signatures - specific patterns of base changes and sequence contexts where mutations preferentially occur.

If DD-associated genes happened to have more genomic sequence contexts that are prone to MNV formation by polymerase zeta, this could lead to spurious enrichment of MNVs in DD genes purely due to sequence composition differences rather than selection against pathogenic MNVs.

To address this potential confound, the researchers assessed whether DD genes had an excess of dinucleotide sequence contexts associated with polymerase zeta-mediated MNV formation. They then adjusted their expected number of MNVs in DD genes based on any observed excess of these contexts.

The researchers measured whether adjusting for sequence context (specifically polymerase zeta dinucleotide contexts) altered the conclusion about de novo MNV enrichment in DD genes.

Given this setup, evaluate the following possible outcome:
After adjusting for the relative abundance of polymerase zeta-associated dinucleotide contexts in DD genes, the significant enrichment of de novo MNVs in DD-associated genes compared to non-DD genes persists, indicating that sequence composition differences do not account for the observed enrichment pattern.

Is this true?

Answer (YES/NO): YES